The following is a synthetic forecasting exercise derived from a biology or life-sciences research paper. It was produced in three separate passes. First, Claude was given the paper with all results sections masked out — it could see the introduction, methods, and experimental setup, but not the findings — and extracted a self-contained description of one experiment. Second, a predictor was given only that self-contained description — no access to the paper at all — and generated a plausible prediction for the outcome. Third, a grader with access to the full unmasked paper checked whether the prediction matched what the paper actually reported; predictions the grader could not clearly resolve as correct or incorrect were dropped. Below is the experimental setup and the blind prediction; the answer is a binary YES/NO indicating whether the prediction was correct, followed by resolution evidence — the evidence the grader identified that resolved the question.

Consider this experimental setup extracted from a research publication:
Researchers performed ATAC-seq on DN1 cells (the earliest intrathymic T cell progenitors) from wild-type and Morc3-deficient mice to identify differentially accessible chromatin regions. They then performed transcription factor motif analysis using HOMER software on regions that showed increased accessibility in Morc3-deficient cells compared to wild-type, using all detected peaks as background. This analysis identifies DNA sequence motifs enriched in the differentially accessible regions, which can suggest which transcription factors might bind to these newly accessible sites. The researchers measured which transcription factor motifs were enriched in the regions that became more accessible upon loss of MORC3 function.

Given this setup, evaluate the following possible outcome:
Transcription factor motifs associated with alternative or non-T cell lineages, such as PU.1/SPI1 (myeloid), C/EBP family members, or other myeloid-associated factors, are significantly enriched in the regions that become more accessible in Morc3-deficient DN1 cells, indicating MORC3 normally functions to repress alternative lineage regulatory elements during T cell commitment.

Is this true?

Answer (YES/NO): NO